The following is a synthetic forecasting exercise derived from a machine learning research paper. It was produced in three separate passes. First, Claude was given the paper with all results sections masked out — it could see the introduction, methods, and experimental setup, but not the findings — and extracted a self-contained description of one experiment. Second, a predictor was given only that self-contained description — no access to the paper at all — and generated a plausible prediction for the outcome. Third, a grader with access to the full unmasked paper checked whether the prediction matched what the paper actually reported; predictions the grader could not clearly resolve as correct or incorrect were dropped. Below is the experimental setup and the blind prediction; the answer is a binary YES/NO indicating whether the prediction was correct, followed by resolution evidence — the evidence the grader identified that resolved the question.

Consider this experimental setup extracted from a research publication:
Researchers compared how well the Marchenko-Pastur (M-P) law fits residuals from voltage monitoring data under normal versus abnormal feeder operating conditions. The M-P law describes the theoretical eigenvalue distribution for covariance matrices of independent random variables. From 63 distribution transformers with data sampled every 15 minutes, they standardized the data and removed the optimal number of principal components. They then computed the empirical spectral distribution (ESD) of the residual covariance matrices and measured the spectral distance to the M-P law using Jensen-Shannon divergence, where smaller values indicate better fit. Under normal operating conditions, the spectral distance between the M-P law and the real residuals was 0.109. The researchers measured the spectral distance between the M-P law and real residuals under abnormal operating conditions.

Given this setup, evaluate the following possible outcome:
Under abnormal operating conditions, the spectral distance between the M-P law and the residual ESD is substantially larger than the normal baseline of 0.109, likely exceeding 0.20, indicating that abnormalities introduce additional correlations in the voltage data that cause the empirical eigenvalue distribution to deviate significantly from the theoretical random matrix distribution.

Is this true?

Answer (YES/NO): YES